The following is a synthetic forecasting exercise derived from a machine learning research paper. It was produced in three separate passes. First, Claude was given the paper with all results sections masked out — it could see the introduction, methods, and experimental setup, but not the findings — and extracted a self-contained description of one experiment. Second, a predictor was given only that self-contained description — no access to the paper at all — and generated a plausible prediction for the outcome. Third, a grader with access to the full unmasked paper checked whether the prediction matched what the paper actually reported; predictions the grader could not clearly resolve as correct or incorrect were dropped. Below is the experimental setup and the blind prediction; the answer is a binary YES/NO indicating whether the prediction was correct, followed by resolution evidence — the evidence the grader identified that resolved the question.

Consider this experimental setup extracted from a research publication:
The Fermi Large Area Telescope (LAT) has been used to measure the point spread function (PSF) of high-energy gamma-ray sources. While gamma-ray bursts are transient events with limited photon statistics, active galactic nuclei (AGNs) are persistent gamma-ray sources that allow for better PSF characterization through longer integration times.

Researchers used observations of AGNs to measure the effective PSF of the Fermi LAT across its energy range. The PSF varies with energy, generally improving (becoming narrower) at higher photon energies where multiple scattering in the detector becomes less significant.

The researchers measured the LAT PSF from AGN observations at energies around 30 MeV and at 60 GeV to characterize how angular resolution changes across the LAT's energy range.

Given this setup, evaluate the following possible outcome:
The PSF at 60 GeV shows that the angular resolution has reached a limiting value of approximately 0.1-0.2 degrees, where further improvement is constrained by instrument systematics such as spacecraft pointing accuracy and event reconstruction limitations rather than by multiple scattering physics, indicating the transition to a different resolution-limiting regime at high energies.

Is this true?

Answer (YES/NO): NO